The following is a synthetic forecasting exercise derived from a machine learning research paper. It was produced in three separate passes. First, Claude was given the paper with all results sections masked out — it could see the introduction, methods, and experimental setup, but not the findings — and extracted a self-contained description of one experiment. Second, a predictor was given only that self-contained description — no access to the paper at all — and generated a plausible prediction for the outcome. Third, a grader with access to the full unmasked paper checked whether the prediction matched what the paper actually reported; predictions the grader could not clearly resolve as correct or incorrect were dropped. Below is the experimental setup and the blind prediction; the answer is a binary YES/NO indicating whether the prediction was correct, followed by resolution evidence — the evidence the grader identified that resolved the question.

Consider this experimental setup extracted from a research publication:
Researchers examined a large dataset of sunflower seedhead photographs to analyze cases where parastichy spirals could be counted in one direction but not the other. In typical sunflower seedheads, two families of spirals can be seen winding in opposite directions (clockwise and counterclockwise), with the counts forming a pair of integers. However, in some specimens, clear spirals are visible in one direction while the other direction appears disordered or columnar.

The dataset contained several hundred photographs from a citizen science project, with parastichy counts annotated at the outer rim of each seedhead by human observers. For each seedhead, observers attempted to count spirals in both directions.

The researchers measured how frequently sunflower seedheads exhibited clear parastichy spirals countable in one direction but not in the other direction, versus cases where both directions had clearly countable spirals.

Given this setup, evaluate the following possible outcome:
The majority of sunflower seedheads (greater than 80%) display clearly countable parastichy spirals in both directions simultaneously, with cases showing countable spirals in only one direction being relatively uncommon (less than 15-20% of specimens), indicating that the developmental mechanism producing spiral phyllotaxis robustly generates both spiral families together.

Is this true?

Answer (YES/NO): NO